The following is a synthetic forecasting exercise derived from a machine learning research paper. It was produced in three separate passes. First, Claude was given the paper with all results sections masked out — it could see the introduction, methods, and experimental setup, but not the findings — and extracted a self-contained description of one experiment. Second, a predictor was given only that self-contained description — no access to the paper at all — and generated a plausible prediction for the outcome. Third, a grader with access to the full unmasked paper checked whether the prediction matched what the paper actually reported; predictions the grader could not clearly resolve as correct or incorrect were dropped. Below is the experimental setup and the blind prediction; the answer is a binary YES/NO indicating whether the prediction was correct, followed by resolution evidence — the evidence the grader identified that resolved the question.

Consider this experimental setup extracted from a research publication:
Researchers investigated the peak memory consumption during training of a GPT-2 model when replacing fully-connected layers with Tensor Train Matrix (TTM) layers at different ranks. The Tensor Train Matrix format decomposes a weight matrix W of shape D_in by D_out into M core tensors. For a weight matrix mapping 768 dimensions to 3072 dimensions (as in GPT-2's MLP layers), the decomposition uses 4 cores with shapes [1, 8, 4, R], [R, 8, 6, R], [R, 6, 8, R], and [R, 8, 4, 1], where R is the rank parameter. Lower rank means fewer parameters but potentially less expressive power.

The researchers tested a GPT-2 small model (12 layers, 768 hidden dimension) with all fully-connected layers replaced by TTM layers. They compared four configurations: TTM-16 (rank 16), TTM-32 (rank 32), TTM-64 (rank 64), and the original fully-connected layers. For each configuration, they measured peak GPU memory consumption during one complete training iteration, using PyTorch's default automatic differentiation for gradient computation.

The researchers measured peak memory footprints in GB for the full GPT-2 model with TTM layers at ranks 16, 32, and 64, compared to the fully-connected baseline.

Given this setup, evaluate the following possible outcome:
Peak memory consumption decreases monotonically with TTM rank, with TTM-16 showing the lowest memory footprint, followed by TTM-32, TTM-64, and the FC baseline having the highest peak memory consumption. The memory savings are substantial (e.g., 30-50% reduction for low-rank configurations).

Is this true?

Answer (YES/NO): NO